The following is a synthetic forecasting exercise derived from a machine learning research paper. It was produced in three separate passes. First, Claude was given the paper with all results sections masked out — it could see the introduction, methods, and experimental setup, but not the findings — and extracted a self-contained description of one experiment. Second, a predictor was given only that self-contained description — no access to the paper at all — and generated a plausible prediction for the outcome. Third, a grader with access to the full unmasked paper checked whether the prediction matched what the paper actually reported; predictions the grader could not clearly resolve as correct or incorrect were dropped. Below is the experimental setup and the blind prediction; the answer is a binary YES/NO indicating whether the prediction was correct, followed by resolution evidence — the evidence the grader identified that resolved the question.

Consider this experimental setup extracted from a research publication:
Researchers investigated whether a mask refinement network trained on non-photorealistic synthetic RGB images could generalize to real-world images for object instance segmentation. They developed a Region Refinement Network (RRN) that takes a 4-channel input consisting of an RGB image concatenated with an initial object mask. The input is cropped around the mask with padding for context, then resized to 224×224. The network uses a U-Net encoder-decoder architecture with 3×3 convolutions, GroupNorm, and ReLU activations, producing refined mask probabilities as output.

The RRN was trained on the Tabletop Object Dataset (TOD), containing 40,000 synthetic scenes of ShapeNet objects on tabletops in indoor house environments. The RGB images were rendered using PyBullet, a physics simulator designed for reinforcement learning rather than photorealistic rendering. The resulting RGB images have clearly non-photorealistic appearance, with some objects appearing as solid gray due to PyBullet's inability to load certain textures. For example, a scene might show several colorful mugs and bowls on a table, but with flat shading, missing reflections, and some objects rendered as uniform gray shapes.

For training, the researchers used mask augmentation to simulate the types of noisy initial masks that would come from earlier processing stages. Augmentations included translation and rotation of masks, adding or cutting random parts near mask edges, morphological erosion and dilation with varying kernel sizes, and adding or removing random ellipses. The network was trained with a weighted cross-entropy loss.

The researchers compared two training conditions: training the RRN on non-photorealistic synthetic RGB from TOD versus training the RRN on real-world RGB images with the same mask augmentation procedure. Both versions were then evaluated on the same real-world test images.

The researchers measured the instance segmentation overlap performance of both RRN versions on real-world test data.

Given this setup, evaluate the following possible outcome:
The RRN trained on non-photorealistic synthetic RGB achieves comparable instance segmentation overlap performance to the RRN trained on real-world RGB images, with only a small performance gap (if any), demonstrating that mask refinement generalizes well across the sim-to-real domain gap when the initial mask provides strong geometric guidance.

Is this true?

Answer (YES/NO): YES